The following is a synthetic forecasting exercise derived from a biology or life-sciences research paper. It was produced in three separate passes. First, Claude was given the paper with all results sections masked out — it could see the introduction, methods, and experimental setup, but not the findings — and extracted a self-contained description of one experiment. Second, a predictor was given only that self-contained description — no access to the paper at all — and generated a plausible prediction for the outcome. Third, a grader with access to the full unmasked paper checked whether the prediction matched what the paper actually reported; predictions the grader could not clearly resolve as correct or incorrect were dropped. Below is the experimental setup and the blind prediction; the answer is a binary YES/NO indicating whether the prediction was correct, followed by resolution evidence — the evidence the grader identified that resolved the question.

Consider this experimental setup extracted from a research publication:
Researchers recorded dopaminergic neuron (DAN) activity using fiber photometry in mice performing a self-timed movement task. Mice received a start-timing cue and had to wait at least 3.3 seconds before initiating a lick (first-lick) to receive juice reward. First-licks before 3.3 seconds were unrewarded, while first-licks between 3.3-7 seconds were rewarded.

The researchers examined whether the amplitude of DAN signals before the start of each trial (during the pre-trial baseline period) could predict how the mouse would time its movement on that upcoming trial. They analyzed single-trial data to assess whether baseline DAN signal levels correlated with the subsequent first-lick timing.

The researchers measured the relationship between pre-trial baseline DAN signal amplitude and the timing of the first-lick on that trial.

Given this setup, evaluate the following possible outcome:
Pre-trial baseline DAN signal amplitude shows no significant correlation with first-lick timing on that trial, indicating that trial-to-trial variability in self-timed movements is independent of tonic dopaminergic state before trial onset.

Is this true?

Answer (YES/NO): NO